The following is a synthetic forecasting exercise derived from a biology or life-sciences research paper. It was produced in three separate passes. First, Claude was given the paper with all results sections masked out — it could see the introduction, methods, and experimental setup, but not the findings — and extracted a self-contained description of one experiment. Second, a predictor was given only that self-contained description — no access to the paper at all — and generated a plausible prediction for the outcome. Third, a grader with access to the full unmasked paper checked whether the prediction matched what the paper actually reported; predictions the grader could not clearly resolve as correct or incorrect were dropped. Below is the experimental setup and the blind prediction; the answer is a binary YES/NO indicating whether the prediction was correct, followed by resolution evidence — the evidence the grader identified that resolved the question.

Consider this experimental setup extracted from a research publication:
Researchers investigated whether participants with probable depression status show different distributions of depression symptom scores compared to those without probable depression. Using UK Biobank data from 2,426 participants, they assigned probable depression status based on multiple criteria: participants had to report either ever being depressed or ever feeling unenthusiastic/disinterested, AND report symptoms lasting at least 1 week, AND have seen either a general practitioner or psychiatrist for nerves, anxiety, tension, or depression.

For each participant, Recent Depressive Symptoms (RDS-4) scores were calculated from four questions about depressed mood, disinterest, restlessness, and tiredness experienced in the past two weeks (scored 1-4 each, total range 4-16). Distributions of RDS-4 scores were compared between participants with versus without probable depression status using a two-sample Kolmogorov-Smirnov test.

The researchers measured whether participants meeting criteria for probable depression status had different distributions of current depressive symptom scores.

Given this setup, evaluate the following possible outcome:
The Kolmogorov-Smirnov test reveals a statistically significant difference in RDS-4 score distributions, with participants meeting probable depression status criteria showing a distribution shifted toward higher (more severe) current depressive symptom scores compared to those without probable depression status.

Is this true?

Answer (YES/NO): YES